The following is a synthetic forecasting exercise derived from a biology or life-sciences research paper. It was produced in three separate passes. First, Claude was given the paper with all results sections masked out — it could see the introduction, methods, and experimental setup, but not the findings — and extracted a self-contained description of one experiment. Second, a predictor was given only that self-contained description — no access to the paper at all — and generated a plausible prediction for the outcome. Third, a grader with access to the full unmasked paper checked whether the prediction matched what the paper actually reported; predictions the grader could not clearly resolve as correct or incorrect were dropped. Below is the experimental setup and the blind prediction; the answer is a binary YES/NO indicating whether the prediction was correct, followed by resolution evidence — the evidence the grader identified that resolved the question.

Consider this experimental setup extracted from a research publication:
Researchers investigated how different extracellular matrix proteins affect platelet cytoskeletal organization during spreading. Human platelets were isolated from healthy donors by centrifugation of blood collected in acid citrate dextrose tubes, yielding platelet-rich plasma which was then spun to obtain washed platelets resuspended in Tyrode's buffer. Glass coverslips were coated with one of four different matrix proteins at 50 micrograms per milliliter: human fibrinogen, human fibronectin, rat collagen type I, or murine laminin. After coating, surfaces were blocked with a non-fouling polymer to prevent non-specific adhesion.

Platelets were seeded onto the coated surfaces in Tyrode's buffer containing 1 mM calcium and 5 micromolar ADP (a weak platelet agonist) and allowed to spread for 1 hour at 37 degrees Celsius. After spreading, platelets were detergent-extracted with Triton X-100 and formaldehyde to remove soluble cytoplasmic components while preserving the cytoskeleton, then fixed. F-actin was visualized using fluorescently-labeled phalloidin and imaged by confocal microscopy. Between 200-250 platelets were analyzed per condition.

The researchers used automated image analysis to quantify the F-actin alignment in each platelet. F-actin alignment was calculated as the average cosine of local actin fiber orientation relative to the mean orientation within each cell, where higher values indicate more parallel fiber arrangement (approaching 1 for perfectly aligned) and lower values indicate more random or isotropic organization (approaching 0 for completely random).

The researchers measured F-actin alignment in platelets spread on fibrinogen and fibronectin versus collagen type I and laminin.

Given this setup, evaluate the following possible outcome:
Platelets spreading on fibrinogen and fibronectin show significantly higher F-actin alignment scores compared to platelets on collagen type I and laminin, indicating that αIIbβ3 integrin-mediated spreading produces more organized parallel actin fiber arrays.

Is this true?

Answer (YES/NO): YES